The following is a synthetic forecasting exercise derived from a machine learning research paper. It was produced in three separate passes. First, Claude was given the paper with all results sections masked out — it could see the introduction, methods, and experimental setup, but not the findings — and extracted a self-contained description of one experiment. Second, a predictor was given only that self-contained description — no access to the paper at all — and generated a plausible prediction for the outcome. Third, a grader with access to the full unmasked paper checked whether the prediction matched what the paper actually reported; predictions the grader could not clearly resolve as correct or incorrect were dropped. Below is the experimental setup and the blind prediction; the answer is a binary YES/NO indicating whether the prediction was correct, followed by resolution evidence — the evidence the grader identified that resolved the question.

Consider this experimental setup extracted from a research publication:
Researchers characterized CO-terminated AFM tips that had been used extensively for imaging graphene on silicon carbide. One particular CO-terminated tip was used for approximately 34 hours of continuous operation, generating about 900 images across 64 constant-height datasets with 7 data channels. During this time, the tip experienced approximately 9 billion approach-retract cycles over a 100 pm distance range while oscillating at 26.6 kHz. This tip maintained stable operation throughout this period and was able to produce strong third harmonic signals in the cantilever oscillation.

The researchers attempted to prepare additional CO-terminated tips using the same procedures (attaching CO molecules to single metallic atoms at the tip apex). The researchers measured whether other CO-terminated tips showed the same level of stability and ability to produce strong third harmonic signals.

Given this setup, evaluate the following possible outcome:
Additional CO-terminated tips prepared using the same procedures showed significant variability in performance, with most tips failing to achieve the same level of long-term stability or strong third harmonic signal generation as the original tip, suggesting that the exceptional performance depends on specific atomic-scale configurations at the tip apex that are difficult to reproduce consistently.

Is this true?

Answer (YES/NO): YES